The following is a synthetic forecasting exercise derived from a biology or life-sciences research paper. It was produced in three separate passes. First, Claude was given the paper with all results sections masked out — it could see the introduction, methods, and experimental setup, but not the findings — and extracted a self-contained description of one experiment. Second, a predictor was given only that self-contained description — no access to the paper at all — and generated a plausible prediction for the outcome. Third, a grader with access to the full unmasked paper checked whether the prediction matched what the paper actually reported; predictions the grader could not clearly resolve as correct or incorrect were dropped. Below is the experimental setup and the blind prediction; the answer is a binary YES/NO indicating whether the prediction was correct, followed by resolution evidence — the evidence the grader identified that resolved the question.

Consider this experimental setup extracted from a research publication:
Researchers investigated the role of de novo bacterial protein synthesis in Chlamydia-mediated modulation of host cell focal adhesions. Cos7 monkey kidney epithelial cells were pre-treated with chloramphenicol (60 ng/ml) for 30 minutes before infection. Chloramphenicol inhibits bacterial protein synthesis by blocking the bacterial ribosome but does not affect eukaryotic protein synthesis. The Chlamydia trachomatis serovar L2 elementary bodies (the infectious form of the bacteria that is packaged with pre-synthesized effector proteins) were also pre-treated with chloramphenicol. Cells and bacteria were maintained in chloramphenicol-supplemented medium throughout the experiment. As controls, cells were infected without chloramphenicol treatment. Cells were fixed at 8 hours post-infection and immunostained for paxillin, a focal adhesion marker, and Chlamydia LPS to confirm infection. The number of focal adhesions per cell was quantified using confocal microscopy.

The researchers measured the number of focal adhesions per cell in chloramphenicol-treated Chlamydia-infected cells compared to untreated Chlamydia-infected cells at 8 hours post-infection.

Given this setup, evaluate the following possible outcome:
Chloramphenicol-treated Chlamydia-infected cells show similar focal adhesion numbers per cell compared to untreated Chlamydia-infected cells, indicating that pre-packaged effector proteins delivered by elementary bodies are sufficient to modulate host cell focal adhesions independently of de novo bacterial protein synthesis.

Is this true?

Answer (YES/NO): YES